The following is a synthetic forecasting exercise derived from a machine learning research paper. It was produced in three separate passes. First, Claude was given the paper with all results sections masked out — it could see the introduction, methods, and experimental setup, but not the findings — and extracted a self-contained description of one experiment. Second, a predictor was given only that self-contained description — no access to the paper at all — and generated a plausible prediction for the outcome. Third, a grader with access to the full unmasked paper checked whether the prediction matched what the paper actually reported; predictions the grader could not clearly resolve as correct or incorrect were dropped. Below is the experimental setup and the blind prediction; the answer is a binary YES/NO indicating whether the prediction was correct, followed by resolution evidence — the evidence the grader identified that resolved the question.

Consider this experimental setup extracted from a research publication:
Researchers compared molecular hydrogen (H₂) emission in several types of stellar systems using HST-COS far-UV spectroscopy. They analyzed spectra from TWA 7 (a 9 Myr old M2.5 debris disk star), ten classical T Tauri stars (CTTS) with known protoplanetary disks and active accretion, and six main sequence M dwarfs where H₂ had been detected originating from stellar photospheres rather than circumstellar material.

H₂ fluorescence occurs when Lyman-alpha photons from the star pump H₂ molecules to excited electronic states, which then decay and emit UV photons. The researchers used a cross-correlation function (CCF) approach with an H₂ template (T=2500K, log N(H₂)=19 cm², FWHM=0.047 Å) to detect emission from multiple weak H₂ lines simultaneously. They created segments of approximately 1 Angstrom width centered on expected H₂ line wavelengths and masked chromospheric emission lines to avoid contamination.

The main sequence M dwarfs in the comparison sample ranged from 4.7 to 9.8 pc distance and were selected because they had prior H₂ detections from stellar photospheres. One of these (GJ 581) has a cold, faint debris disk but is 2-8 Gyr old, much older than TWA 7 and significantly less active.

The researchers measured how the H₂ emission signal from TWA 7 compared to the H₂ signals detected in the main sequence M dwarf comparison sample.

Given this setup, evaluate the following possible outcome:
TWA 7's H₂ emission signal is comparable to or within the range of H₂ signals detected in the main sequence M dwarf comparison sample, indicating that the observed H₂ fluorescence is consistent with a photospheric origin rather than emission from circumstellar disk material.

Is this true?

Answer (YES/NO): NO